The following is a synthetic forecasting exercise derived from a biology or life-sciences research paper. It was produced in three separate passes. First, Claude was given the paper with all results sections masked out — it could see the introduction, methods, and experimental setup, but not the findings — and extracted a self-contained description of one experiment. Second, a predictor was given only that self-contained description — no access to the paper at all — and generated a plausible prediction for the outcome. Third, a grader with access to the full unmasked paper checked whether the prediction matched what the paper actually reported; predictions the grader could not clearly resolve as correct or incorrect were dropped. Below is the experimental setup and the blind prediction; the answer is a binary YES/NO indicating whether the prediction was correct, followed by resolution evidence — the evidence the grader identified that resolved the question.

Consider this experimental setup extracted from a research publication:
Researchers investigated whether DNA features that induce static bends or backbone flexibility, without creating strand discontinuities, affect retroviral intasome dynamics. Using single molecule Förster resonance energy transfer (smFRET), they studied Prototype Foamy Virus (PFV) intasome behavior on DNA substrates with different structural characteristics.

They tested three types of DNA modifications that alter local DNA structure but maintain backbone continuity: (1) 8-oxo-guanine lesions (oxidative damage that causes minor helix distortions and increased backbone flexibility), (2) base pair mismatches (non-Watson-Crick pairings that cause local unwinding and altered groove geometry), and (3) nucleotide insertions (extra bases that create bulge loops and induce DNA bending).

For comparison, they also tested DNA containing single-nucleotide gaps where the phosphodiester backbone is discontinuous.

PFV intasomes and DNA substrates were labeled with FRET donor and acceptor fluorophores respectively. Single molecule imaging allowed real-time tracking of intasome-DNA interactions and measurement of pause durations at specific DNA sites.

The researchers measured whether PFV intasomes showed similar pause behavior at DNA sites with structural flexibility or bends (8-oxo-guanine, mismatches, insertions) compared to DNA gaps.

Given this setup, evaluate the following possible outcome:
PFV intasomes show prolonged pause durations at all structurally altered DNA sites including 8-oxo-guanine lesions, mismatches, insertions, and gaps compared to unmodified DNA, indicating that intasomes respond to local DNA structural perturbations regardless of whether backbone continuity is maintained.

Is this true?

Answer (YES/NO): NO